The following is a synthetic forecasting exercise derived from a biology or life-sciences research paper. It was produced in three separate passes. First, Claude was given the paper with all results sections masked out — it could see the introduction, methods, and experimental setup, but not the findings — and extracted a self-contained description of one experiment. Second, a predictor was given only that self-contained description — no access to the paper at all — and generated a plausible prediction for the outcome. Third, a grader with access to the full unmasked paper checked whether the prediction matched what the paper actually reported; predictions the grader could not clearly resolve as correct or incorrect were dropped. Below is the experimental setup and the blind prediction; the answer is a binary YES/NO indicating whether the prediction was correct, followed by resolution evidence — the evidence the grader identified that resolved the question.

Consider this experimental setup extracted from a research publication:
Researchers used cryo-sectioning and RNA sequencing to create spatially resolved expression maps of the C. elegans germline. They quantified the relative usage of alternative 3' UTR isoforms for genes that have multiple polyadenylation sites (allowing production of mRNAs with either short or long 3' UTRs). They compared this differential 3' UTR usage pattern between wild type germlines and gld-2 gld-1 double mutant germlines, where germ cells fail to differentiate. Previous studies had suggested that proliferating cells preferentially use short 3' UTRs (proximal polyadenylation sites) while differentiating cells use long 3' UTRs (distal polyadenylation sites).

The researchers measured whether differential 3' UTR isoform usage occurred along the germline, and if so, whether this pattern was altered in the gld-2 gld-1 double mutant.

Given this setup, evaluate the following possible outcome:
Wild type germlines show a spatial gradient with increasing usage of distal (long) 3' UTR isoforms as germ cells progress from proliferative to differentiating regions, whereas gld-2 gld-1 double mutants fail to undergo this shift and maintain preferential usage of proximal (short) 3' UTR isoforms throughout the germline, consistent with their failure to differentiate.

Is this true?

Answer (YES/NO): NO